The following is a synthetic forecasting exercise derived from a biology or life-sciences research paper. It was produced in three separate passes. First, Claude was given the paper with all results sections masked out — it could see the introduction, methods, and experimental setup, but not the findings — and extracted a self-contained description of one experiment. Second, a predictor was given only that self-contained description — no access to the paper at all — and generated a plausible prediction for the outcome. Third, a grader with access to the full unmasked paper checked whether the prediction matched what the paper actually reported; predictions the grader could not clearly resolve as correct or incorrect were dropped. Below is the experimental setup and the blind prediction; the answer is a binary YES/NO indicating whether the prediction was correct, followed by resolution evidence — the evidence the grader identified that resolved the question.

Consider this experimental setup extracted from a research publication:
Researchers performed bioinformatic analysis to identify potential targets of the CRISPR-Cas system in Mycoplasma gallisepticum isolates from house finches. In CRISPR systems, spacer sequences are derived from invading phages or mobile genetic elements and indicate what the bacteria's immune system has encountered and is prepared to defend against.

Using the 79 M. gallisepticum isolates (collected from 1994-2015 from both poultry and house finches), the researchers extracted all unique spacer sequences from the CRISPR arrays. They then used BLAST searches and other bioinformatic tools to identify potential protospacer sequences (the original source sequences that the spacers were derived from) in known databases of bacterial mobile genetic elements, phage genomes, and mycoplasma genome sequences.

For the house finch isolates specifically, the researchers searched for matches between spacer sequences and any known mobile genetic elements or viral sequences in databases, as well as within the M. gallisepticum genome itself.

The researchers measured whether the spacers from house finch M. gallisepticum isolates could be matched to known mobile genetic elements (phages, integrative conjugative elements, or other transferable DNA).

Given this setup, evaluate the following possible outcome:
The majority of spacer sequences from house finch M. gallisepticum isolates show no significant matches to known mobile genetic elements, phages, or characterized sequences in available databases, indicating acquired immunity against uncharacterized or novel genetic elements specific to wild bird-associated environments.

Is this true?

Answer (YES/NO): YES